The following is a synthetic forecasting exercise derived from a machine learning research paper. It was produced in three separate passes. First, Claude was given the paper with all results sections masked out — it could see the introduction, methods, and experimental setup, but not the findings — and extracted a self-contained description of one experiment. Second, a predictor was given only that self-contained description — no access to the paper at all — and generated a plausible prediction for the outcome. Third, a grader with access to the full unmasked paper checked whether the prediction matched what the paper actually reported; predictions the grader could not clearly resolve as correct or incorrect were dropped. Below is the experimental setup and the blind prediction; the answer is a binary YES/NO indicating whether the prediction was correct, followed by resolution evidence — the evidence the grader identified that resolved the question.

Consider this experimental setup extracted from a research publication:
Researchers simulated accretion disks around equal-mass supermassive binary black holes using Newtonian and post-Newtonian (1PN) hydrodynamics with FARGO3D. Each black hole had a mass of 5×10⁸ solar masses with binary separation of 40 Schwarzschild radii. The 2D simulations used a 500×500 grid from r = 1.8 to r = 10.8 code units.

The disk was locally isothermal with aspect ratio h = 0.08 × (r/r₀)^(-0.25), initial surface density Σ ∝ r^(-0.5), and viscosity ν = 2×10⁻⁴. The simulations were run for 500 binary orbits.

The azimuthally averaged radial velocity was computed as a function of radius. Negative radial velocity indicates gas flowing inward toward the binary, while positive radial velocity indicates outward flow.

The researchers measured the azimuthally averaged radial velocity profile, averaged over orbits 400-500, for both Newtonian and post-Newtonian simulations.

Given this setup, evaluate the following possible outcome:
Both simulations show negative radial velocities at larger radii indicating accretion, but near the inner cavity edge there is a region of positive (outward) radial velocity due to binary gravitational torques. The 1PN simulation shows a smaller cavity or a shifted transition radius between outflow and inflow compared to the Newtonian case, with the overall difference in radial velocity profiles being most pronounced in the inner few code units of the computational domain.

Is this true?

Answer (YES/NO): NO